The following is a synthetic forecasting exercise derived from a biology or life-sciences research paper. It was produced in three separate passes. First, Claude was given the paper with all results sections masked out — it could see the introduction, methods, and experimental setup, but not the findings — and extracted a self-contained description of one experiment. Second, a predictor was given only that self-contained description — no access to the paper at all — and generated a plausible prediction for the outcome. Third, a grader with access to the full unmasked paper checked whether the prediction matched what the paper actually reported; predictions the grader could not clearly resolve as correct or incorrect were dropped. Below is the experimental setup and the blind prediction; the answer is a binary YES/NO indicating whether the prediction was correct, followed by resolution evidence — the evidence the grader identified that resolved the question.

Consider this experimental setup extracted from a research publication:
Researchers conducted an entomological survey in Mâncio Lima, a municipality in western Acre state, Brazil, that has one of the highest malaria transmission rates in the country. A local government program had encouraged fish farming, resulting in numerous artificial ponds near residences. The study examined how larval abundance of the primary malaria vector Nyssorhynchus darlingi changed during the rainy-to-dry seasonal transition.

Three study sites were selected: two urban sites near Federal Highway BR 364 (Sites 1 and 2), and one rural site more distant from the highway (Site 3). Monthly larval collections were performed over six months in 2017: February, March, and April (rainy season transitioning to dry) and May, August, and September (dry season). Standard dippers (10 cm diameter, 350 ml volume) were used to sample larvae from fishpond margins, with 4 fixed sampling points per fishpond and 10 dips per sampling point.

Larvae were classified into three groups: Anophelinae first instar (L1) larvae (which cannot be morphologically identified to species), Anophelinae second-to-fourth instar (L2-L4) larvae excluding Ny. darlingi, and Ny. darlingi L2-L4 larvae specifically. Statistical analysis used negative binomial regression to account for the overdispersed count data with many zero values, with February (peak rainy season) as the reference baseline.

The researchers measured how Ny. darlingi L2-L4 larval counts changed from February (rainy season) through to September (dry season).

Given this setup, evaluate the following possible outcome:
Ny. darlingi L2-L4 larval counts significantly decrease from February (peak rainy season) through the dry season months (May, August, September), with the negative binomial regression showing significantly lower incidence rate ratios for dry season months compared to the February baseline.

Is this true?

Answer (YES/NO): NO